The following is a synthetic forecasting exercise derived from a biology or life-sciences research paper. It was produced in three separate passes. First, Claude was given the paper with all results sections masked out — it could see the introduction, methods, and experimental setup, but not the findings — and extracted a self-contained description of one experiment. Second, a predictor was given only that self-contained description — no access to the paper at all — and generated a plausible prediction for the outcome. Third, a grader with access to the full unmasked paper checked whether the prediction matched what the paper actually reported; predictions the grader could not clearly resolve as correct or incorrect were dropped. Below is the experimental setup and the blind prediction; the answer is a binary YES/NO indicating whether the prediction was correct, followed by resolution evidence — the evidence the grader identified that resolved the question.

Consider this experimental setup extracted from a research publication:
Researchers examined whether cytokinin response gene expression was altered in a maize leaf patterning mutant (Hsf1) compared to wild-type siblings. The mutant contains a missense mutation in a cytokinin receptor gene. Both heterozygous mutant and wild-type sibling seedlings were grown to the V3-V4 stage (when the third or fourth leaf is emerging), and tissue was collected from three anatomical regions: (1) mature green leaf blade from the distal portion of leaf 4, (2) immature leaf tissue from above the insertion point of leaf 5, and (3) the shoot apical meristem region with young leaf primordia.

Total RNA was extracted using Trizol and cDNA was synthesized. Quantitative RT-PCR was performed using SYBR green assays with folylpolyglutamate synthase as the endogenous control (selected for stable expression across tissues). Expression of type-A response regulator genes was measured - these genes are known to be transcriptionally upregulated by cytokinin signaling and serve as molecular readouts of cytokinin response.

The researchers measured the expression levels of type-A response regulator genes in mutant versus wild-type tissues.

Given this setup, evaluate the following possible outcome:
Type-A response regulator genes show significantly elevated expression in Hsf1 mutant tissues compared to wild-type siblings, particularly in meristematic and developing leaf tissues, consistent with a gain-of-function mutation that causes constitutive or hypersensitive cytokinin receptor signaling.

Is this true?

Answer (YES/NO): YES